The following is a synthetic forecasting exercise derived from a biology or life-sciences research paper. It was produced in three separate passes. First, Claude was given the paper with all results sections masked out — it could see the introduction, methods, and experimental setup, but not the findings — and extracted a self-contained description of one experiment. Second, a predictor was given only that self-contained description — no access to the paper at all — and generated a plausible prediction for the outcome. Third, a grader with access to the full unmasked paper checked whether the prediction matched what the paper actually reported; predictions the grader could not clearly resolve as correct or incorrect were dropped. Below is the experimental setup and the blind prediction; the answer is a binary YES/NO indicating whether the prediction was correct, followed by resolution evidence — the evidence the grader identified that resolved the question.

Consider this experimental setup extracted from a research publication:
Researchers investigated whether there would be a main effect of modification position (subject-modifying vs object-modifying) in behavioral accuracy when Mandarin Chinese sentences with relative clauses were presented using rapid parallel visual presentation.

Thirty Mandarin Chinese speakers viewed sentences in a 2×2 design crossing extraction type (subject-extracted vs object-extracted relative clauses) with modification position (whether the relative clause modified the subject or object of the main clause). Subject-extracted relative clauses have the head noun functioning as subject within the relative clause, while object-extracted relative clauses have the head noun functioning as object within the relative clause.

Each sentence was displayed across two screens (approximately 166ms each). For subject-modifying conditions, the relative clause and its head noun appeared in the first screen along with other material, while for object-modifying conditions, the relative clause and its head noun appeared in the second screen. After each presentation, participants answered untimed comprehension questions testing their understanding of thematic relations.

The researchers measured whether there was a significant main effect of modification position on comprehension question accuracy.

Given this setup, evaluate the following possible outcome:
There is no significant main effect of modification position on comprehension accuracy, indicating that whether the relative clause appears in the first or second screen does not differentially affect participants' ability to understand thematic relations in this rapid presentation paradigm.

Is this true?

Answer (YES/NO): YES